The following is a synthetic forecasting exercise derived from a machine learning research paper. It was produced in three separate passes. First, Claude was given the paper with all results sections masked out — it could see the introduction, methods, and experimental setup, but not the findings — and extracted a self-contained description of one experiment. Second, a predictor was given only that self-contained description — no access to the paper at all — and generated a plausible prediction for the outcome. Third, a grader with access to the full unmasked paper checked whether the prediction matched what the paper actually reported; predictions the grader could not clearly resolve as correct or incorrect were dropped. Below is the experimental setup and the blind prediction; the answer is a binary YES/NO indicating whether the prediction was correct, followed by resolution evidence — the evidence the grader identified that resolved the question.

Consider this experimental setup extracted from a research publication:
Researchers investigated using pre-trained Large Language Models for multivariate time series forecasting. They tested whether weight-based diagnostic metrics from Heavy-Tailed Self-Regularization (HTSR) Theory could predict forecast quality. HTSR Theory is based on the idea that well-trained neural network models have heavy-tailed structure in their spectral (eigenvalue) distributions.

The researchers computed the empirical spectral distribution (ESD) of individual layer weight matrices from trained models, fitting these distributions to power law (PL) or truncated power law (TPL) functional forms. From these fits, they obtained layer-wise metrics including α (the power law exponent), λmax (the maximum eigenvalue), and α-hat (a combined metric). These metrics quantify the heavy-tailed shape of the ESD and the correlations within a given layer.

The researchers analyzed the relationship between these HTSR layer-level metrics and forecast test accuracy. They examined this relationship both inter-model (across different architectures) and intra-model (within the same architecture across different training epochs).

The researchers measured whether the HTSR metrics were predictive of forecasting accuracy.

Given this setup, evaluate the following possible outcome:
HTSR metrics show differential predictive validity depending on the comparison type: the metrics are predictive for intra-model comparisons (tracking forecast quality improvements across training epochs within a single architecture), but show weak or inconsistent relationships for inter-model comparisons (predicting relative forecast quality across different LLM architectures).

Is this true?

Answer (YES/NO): NO